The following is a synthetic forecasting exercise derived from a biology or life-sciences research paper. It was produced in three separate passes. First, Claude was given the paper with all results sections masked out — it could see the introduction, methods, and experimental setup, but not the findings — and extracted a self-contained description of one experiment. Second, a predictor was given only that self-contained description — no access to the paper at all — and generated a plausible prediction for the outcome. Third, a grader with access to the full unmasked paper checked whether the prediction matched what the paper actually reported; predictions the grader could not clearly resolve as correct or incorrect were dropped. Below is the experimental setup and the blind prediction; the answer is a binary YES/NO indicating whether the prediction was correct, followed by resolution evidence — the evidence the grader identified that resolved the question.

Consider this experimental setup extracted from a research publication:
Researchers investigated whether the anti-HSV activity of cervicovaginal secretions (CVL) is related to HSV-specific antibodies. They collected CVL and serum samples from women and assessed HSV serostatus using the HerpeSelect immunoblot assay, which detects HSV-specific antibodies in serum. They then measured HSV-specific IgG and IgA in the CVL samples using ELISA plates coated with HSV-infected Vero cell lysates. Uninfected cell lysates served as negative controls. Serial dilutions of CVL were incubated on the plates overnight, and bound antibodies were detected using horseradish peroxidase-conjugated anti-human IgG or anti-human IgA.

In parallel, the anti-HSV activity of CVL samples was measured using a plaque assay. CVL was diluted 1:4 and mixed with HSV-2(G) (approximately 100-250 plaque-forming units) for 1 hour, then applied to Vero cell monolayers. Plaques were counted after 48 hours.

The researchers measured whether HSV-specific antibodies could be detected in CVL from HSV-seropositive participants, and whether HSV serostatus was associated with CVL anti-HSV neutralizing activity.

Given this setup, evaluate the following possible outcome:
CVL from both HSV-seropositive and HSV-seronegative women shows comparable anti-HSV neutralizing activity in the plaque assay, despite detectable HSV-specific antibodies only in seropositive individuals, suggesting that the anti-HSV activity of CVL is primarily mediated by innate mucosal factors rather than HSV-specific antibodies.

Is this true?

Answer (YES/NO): NO